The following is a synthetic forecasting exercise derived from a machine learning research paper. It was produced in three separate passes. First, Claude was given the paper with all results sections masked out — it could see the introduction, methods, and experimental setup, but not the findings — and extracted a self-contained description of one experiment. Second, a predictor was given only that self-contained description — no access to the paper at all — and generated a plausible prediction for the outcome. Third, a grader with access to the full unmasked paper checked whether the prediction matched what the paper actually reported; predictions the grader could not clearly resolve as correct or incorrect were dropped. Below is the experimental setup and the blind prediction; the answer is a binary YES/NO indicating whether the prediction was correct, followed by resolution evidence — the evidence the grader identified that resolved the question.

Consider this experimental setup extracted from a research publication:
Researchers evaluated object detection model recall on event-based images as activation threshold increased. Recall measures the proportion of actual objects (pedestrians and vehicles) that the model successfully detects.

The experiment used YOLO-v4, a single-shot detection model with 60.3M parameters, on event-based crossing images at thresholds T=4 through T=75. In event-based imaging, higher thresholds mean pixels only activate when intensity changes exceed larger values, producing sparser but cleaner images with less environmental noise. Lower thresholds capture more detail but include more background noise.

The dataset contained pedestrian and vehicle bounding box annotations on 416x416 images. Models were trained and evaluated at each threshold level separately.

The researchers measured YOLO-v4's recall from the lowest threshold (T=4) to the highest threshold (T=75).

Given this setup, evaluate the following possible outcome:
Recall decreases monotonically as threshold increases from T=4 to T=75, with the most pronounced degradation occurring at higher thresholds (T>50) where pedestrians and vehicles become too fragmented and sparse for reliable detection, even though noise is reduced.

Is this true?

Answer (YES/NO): NO